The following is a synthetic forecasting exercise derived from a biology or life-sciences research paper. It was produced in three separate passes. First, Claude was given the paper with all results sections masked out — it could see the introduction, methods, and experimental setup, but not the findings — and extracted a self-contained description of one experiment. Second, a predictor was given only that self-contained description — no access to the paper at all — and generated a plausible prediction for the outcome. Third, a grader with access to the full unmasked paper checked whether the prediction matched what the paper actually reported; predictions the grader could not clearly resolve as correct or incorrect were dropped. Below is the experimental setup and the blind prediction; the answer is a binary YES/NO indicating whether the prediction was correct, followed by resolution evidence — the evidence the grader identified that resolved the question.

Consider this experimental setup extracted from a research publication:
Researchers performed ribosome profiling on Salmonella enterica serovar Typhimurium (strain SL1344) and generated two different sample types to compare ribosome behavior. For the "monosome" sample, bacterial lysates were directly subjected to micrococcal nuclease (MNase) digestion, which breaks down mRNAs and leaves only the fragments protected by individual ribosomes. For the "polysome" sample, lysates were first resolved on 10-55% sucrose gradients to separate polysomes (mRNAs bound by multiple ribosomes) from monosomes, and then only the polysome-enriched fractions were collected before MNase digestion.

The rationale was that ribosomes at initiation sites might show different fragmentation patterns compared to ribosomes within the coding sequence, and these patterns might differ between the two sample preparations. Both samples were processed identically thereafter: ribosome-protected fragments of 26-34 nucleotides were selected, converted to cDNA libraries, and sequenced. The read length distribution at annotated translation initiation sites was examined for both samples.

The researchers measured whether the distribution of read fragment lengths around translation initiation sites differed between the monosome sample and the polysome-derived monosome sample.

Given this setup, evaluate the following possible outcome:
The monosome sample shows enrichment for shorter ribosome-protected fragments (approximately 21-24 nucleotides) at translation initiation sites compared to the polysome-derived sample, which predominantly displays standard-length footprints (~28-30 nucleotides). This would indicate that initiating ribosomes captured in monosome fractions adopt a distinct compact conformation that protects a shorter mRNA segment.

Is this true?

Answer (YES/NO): NO